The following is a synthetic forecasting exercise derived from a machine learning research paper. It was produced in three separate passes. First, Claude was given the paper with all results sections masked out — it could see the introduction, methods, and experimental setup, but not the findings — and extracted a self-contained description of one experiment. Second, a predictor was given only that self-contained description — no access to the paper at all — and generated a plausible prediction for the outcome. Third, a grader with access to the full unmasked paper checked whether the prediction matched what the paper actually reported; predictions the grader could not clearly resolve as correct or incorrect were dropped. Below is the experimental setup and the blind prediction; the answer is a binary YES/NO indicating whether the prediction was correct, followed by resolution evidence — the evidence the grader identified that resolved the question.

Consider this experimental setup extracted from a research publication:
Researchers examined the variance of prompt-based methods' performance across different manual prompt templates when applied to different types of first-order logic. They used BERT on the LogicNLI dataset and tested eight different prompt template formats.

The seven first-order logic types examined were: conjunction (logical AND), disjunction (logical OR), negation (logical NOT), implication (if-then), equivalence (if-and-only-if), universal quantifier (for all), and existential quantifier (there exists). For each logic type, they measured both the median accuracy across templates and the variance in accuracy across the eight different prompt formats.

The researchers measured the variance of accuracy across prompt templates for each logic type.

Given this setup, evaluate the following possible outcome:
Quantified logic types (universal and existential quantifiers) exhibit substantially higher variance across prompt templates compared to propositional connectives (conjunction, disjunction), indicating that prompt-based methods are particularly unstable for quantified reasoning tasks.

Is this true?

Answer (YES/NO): NO